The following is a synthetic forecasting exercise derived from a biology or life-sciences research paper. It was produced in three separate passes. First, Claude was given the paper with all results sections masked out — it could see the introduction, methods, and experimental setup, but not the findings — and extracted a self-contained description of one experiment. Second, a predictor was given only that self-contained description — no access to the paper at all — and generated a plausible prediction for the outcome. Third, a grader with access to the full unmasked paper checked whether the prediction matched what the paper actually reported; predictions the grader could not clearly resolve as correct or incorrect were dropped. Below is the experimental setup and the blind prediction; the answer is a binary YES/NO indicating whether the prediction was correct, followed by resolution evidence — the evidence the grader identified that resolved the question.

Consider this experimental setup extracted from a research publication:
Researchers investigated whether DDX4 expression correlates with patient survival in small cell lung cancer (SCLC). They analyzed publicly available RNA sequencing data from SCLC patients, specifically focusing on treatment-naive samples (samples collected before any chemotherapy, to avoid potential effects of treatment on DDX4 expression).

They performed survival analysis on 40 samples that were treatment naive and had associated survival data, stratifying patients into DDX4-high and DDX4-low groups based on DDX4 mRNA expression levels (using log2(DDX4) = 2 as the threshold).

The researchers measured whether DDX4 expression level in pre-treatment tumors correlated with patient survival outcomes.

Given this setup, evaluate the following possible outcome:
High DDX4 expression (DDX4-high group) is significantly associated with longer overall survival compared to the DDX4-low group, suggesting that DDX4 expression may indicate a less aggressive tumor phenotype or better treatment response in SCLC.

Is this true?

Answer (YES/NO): NO